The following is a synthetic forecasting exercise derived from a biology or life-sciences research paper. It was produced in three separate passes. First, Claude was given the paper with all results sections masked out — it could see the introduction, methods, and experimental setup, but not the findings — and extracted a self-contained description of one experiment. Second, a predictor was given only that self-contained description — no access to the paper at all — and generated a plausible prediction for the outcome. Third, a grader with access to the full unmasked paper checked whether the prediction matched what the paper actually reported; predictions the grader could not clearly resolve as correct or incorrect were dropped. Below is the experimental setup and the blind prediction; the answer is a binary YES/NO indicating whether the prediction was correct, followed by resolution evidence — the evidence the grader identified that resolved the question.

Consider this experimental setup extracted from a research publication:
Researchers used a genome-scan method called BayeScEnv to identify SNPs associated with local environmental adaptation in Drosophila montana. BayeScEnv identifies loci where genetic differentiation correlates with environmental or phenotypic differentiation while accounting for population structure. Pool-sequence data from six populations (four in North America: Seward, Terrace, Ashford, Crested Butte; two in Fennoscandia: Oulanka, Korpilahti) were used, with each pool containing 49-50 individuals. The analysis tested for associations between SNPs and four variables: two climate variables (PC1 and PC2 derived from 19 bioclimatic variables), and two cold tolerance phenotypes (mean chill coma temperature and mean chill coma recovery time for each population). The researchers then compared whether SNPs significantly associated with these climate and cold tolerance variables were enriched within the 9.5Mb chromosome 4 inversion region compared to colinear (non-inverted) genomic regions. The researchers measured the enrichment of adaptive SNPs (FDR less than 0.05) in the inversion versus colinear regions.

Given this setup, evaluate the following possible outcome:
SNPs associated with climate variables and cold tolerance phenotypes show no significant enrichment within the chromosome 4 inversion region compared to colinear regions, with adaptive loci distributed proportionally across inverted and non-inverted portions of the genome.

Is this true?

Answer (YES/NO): NO